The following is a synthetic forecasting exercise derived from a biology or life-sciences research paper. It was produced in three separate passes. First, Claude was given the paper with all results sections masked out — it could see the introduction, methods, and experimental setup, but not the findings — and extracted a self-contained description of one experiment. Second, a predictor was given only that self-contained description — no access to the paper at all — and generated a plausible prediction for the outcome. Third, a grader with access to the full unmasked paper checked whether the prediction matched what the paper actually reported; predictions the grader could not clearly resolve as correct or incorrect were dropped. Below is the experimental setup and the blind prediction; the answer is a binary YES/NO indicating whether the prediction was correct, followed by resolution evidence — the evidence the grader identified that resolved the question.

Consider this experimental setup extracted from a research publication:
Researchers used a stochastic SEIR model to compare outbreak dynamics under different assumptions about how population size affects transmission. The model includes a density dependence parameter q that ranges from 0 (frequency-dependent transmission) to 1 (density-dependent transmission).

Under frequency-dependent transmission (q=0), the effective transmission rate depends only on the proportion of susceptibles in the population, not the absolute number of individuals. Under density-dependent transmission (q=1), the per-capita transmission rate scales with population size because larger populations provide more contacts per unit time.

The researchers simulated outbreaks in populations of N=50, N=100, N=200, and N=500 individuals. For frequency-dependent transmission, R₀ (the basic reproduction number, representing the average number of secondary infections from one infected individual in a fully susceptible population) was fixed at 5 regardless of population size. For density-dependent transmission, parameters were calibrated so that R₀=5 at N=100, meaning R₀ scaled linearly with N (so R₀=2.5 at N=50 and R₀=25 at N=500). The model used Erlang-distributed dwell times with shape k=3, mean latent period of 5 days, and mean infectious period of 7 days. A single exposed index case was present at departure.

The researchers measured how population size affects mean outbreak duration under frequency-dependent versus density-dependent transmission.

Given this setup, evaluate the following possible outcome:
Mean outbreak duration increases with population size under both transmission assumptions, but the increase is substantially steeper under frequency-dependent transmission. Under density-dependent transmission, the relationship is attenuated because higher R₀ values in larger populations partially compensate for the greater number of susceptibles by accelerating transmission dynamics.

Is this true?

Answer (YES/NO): NO